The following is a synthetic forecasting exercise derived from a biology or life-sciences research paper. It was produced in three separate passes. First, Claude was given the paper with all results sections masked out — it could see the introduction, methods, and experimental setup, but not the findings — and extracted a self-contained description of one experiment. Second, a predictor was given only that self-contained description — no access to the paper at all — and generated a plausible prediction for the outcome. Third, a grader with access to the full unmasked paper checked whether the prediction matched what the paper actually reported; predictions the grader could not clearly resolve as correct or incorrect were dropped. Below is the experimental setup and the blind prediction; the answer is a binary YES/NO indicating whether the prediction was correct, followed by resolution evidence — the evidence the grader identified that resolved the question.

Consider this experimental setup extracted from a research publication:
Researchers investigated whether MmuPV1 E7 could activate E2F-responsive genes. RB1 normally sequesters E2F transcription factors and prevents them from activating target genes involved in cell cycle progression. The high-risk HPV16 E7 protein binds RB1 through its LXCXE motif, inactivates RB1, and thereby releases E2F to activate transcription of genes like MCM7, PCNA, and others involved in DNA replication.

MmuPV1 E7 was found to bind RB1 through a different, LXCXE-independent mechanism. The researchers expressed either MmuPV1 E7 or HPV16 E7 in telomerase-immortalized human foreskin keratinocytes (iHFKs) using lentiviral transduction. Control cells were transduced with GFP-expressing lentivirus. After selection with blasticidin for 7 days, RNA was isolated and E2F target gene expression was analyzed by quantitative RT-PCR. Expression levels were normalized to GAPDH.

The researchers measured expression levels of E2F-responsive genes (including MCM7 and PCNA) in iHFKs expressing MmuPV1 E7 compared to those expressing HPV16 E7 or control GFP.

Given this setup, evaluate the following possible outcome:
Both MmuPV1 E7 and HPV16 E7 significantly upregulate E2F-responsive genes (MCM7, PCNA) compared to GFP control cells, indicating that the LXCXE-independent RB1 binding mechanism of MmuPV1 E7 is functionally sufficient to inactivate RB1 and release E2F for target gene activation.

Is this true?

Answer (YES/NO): NO